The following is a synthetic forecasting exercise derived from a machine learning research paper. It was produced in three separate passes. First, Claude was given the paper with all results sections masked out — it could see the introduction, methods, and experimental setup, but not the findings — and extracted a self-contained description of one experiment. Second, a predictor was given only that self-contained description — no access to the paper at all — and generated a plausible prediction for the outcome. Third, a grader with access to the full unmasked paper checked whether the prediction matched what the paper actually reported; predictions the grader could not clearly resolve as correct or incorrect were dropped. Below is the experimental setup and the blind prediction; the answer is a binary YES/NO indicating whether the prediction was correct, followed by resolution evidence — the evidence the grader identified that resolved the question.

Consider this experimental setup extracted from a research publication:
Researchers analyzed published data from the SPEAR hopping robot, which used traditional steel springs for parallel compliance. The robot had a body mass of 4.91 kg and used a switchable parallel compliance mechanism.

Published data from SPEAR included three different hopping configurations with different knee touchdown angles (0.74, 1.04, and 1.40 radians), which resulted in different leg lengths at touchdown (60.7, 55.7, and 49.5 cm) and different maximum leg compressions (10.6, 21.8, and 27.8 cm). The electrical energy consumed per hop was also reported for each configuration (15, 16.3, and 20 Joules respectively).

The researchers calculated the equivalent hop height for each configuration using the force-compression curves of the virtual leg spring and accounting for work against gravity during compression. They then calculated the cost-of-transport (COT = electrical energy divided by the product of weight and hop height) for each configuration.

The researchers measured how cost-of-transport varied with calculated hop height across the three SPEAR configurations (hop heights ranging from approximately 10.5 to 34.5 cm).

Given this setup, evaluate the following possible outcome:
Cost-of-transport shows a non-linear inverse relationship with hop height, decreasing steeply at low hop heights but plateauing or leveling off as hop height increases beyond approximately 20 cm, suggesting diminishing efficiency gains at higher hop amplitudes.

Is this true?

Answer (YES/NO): NO